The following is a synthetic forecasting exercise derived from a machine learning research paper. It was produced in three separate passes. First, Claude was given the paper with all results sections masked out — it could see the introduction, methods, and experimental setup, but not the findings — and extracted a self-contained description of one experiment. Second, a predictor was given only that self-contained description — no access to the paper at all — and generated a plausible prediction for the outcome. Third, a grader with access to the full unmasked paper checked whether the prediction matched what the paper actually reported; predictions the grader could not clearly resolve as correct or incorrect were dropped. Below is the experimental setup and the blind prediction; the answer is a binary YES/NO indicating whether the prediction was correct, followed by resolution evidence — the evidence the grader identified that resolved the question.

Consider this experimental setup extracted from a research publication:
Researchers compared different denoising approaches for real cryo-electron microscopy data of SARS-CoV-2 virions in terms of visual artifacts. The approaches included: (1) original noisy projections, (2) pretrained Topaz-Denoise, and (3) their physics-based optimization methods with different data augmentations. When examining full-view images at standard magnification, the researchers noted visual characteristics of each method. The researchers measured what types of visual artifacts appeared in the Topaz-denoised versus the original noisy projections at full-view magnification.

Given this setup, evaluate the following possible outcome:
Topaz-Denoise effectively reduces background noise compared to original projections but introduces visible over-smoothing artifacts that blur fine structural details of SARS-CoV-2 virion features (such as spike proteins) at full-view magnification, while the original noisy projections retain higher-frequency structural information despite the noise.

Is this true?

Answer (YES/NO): NO